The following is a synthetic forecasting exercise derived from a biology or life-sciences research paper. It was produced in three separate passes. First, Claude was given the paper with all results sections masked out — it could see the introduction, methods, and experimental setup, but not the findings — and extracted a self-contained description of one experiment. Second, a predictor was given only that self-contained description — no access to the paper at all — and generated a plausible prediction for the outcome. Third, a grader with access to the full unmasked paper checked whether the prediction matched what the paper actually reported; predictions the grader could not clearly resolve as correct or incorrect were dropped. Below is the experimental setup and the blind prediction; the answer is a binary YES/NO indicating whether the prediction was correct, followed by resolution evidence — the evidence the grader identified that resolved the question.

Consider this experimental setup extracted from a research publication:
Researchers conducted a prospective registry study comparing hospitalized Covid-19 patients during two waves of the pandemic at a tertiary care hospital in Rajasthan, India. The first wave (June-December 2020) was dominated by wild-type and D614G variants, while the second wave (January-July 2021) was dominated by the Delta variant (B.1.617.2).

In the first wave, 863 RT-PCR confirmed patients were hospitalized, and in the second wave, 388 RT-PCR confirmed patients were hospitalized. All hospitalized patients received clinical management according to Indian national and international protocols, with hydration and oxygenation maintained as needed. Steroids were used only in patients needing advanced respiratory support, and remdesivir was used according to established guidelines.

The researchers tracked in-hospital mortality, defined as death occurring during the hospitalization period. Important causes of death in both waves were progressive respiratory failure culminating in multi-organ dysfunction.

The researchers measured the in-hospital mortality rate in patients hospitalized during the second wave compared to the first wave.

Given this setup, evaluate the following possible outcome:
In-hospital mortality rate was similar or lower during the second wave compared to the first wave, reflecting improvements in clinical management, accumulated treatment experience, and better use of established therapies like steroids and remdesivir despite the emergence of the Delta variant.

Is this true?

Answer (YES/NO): NO